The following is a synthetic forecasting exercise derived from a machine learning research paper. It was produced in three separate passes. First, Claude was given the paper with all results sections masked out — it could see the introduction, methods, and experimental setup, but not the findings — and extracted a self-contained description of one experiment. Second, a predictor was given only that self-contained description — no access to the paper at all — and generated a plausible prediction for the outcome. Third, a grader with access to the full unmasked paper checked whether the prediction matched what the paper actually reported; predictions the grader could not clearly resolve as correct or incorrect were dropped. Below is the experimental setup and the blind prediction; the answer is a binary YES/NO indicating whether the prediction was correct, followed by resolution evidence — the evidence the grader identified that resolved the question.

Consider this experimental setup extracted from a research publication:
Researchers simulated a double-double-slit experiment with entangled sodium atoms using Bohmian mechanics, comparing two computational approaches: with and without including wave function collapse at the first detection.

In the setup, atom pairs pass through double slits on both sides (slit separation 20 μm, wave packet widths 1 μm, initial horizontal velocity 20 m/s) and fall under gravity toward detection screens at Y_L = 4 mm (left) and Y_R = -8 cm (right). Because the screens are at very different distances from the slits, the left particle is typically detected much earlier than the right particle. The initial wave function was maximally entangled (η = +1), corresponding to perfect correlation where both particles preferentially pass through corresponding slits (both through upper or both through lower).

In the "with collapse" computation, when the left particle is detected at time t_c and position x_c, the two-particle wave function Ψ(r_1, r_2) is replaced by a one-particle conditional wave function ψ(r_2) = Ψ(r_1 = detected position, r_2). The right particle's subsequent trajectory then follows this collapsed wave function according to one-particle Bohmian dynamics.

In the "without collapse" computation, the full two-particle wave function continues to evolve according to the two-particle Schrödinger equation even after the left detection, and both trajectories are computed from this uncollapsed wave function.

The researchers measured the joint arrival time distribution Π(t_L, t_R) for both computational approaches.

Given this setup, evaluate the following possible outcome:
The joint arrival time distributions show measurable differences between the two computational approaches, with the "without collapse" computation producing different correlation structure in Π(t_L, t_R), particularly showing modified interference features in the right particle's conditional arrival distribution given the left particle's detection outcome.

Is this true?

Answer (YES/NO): YES